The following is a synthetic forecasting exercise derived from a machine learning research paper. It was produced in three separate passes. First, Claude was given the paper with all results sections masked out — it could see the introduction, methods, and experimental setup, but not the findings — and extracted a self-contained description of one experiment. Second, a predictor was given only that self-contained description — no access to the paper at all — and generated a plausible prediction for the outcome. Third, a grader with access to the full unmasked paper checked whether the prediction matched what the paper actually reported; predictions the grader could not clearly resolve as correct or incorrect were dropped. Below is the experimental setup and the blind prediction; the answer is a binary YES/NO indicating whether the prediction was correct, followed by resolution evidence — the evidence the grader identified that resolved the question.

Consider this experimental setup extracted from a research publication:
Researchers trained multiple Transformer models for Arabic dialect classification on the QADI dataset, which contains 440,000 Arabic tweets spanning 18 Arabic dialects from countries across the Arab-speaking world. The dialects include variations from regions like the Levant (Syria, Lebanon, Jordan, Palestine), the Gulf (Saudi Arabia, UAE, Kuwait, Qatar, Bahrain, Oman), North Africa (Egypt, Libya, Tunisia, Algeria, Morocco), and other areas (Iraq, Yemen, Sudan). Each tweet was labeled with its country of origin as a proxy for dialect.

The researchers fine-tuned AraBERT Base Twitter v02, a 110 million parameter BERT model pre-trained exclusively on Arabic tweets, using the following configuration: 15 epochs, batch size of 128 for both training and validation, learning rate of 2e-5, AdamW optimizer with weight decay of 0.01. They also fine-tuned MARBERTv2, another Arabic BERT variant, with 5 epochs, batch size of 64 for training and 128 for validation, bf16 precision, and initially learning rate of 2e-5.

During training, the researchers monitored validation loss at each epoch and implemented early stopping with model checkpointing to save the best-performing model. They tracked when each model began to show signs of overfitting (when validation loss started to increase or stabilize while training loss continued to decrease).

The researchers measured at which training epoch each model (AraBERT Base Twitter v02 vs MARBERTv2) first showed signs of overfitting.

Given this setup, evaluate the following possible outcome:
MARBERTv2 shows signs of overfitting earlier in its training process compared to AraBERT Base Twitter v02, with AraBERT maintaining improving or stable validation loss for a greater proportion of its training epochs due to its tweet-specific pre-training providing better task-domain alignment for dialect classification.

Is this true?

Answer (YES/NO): NO